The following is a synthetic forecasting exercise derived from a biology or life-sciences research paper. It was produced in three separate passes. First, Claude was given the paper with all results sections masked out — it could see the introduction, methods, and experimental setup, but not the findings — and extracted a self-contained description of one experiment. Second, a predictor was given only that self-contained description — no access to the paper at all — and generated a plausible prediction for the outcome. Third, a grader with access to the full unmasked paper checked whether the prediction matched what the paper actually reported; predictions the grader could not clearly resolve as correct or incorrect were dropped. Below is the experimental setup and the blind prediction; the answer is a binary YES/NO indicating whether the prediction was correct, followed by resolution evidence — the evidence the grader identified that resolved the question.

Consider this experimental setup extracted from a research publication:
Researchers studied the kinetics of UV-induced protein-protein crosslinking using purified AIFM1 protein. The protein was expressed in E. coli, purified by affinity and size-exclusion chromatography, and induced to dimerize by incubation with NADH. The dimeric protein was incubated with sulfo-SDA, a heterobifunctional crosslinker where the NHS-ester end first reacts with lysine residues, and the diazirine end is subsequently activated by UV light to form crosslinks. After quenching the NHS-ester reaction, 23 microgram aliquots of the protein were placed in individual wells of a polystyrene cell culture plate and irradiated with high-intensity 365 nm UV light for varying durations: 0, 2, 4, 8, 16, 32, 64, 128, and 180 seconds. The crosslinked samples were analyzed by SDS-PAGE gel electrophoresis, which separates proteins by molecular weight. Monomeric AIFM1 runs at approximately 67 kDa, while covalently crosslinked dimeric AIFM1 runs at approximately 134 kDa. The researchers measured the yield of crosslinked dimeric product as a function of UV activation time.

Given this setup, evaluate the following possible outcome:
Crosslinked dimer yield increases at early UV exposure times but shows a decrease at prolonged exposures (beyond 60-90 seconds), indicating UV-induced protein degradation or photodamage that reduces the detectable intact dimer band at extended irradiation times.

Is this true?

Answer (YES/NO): NO